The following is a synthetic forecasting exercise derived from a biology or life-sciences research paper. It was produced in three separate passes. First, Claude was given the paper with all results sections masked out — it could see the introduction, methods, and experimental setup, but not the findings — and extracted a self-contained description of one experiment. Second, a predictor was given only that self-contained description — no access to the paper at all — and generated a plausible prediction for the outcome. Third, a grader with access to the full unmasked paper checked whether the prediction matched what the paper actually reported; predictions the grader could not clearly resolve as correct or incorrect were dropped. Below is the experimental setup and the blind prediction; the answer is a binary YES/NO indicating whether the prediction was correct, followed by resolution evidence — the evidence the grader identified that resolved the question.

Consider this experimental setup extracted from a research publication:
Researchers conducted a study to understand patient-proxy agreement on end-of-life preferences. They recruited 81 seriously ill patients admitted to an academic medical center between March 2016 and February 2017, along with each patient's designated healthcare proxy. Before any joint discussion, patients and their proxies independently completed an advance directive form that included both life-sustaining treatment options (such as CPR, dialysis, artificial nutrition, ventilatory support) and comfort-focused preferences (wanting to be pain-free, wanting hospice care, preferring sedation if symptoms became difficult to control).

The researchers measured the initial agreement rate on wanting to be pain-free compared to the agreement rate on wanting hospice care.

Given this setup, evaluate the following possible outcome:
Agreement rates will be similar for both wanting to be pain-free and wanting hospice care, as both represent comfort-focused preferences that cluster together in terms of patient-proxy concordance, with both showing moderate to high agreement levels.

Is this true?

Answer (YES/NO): NO